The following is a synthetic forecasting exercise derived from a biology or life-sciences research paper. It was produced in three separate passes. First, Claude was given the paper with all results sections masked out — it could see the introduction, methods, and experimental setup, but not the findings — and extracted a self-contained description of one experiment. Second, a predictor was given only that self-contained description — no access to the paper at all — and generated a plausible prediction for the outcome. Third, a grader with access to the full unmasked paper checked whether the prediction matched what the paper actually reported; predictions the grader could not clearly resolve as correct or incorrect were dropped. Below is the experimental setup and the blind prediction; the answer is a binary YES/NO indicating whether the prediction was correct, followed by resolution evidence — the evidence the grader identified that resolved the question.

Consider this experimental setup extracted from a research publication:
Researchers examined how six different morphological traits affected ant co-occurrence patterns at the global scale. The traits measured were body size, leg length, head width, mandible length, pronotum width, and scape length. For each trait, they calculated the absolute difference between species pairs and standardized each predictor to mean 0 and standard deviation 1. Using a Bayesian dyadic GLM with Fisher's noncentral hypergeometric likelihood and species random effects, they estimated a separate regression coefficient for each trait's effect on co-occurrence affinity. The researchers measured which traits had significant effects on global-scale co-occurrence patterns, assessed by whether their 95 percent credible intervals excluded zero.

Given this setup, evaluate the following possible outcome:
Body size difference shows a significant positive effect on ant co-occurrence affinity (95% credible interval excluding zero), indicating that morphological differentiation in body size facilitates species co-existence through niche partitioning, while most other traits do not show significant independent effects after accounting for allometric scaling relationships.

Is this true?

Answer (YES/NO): NO